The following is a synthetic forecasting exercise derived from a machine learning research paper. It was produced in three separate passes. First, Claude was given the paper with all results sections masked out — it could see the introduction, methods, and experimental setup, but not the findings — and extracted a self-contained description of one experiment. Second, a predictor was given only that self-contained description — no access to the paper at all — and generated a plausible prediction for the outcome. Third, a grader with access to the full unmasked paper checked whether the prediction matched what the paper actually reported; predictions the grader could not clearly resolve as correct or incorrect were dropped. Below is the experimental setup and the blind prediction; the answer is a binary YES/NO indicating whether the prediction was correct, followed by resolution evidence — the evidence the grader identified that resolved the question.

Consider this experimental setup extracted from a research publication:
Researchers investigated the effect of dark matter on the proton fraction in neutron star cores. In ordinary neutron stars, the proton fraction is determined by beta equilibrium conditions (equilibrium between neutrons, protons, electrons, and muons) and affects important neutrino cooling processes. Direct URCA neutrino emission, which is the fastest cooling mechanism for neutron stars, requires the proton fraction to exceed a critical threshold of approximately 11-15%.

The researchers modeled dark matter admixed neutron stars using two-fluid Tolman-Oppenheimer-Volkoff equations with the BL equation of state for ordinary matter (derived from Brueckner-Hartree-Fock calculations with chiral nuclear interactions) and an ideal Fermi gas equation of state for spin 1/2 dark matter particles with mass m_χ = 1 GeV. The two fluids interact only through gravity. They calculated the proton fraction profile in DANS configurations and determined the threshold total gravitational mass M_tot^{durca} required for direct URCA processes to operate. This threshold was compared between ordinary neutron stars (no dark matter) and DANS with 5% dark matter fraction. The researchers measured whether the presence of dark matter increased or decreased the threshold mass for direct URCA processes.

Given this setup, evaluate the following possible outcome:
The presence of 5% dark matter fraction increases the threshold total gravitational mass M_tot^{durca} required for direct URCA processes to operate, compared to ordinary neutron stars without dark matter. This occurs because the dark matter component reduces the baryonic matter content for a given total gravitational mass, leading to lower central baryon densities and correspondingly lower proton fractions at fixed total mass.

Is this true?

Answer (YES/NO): NO